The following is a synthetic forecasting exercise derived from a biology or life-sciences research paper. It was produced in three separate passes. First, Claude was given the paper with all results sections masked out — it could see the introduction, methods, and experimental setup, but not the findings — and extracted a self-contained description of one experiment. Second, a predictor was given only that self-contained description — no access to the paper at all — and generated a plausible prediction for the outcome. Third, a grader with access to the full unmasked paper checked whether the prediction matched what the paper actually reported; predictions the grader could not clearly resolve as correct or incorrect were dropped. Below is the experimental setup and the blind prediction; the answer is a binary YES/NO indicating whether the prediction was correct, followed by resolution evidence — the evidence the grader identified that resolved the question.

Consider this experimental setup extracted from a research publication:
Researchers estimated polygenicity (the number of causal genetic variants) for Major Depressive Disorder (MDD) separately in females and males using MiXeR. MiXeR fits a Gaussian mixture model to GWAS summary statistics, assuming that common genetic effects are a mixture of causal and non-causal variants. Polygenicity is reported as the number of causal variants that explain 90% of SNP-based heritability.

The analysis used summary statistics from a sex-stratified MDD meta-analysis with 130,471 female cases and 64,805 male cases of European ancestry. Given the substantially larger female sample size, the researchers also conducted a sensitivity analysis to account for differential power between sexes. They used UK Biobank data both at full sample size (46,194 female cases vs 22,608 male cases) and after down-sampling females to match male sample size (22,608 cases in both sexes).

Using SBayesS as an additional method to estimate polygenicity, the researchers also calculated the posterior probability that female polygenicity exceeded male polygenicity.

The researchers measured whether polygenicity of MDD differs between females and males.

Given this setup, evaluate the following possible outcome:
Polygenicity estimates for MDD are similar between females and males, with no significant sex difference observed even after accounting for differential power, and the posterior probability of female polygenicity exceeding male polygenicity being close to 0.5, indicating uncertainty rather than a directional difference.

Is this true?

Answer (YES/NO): NO